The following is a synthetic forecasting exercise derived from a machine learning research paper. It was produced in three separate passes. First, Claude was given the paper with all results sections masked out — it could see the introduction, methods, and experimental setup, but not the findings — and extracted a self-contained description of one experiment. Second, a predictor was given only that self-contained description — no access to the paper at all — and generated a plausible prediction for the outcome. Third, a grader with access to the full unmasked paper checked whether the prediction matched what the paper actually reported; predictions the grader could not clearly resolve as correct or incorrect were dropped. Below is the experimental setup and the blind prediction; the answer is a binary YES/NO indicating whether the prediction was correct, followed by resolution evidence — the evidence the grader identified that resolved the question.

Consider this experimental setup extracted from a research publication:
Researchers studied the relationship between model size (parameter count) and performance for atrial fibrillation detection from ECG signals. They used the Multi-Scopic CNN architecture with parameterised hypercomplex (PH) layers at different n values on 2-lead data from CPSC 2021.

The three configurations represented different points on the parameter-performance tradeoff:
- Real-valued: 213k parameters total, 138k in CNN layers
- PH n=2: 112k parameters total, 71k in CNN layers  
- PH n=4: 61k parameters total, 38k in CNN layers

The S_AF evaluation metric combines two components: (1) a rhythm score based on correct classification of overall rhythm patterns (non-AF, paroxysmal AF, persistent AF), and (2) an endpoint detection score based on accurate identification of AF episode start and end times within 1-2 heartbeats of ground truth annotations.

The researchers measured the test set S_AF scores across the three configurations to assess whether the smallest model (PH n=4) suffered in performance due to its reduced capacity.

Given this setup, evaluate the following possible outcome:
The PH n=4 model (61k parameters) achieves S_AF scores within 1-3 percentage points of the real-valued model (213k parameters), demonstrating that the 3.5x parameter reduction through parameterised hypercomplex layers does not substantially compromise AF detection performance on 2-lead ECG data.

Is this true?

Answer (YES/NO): NO